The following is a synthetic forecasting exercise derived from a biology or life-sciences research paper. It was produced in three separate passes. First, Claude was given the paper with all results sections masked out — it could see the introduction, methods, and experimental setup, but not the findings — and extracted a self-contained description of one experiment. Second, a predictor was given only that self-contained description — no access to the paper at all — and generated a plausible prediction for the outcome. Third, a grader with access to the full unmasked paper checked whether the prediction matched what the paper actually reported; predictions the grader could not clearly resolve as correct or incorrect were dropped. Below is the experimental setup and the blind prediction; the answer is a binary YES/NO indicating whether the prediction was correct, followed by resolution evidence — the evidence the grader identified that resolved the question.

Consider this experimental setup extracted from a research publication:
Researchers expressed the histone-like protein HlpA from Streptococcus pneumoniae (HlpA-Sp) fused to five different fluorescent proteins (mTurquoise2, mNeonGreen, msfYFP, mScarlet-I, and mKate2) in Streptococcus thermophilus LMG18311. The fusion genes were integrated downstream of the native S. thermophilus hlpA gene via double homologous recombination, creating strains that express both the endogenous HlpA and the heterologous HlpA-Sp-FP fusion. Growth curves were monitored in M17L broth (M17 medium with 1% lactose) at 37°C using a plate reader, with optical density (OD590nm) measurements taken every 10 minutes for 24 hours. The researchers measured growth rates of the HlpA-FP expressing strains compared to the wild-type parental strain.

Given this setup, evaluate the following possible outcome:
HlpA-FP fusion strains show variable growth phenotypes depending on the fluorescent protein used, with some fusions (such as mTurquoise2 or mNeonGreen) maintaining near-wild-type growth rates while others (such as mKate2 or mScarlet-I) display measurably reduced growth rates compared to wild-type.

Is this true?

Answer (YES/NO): NO